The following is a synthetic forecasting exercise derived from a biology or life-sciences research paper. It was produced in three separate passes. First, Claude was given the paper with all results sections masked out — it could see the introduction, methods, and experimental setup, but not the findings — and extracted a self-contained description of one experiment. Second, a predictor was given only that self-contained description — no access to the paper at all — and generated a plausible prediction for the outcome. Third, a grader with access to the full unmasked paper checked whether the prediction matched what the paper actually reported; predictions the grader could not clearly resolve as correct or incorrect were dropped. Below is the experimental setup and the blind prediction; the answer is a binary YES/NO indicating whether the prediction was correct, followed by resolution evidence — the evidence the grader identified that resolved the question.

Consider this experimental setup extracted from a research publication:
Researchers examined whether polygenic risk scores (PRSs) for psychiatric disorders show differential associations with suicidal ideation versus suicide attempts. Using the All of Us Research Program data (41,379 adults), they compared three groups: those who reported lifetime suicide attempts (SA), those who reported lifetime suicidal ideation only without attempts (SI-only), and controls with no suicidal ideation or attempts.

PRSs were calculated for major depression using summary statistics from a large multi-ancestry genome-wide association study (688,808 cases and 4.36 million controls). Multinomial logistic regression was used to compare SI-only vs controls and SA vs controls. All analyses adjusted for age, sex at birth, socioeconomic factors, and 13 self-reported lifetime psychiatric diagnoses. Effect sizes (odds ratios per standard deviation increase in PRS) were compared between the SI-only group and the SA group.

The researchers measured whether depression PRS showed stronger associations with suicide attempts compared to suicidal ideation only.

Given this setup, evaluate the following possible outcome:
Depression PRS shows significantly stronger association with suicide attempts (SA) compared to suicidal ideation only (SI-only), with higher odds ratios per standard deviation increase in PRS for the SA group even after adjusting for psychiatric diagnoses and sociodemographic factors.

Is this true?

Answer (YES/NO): YES